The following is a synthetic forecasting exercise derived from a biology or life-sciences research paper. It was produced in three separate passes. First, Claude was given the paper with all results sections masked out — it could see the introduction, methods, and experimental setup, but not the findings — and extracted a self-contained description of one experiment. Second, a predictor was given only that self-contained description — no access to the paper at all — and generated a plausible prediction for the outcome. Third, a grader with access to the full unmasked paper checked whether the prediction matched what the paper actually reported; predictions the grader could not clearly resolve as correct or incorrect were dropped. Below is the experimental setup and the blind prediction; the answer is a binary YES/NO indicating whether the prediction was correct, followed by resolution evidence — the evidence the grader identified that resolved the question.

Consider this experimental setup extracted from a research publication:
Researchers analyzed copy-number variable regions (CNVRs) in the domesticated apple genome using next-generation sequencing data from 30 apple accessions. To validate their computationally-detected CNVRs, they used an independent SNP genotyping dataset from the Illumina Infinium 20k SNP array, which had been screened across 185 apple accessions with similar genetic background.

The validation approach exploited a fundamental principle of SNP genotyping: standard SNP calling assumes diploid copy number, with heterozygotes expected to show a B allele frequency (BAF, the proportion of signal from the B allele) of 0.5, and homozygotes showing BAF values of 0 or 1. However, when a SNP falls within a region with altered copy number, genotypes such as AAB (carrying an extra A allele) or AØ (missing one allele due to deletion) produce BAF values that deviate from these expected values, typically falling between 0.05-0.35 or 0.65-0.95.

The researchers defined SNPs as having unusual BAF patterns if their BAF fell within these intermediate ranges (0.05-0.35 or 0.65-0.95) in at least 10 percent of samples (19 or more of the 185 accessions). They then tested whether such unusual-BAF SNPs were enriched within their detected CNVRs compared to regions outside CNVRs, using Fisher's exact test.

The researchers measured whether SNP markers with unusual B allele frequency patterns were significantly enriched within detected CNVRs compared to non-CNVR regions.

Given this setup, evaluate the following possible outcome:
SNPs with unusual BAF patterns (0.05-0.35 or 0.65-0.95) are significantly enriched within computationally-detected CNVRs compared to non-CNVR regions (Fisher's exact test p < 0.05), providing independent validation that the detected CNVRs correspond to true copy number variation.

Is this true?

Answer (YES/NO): YES